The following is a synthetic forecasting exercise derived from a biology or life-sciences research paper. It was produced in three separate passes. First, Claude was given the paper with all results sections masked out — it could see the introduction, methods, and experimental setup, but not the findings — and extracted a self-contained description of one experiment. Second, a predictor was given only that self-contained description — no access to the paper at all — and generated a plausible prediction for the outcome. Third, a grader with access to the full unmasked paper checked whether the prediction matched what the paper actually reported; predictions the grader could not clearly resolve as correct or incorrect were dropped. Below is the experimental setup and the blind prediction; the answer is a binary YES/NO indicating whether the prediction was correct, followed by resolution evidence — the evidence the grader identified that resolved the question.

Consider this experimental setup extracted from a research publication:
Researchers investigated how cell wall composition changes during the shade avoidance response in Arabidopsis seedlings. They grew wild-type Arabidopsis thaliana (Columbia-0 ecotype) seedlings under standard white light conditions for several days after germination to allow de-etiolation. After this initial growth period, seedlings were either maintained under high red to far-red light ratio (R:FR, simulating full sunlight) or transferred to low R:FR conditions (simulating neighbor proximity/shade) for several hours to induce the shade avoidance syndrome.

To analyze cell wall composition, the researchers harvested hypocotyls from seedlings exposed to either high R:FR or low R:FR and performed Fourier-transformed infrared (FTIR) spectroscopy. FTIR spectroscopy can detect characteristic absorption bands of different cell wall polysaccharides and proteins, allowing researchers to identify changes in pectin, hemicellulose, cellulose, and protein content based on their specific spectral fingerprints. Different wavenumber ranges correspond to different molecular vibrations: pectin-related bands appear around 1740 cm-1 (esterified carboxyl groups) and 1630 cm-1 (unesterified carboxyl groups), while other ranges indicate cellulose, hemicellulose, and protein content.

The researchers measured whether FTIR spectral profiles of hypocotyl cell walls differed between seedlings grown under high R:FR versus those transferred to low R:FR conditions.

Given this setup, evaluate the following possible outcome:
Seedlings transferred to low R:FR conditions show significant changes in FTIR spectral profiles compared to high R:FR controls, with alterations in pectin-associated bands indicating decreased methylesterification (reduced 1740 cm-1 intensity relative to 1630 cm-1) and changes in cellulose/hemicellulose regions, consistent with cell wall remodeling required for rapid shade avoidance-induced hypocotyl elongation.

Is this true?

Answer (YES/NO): YES